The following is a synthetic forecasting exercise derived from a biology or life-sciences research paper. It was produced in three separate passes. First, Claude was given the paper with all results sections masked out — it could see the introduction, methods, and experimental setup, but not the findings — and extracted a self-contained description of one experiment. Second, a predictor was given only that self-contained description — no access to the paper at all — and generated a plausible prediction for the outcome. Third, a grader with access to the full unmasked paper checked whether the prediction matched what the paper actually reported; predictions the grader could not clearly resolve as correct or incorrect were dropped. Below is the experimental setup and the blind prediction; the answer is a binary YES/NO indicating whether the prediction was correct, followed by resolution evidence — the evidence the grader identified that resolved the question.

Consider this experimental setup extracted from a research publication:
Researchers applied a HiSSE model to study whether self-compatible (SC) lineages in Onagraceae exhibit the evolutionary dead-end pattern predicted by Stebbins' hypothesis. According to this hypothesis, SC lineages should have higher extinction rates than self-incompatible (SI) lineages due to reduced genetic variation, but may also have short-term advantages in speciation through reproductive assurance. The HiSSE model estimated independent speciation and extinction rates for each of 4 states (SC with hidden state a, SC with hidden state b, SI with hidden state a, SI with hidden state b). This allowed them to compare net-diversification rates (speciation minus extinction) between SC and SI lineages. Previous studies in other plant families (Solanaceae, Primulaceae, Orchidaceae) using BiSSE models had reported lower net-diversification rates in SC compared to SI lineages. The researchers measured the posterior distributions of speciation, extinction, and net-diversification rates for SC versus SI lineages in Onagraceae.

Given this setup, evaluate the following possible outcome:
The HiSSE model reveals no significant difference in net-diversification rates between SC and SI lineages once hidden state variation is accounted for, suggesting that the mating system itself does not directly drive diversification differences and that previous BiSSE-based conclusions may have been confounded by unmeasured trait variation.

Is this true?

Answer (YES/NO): NO